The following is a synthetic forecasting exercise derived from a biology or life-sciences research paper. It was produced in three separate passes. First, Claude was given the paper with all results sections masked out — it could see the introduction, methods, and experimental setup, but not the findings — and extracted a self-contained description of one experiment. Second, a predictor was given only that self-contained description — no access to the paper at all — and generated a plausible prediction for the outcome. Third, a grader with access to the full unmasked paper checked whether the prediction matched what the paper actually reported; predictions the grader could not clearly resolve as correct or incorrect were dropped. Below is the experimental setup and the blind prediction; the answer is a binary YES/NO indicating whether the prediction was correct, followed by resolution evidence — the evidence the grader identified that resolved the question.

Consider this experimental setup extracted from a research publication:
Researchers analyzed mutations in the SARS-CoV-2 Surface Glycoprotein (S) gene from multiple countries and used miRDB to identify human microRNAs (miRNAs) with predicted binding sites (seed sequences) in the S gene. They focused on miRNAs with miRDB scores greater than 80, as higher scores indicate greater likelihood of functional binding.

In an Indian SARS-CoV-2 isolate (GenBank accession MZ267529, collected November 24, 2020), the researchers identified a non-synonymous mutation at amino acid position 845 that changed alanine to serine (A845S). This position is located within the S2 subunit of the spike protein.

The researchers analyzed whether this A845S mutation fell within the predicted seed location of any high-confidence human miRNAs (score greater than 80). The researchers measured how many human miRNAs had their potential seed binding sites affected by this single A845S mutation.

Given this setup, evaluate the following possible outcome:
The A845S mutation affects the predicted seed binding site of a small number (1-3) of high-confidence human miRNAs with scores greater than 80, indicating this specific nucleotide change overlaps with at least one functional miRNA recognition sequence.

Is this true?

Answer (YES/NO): NO